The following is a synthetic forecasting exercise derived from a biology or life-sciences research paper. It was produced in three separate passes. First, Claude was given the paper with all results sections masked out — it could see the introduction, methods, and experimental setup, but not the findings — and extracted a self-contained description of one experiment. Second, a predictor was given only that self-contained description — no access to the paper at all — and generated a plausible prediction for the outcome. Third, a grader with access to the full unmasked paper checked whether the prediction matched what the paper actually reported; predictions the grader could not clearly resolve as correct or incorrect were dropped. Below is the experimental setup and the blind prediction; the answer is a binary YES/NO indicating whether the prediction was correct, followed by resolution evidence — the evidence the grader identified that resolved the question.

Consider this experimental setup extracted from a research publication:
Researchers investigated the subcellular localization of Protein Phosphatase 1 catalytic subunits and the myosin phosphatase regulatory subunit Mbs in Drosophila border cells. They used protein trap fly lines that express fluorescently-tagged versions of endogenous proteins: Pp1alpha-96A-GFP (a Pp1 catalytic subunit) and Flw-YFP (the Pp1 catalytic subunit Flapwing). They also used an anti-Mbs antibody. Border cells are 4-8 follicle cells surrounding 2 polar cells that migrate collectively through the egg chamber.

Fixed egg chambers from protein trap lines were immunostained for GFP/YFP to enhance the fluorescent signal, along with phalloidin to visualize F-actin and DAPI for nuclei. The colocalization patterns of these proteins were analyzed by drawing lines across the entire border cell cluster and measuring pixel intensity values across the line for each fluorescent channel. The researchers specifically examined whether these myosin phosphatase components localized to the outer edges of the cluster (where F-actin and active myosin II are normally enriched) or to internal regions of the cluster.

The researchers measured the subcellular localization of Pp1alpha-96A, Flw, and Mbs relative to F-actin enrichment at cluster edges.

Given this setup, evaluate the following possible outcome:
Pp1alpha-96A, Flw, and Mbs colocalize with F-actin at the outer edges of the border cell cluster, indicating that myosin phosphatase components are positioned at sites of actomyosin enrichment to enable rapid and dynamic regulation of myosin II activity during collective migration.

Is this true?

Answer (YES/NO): NO